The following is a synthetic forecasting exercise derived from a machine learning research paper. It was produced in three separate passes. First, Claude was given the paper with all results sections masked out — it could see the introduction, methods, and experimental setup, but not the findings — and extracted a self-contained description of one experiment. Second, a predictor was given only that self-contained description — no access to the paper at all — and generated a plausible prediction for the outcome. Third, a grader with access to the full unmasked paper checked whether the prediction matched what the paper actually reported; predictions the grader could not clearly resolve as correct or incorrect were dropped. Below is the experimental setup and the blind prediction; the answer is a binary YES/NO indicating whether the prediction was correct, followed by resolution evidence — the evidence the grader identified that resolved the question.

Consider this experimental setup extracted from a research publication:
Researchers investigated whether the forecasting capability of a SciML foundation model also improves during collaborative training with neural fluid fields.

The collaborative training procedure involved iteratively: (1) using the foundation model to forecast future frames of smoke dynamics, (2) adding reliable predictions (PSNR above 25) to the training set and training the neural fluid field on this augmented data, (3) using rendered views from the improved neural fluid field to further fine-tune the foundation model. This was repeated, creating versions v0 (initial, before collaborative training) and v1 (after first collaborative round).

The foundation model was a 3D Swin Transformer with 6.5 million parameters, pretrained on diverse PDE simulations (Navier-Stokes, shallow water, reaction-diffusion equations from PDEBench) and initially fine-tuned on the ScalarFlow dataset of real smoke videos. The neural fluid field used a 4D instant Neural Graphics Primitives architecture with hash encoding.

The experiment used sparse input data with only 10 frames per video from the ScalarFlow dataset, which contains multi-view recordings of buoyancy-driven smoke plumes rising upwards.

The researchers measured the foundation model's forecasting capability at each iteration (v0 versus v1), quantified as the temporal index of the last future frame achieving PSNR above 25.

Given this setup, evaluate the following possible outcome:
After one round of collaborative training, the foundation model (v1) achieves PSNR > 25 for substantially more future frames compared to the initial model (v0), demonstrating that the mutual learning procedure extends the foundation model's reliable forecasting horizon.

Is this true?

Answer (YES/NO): YES